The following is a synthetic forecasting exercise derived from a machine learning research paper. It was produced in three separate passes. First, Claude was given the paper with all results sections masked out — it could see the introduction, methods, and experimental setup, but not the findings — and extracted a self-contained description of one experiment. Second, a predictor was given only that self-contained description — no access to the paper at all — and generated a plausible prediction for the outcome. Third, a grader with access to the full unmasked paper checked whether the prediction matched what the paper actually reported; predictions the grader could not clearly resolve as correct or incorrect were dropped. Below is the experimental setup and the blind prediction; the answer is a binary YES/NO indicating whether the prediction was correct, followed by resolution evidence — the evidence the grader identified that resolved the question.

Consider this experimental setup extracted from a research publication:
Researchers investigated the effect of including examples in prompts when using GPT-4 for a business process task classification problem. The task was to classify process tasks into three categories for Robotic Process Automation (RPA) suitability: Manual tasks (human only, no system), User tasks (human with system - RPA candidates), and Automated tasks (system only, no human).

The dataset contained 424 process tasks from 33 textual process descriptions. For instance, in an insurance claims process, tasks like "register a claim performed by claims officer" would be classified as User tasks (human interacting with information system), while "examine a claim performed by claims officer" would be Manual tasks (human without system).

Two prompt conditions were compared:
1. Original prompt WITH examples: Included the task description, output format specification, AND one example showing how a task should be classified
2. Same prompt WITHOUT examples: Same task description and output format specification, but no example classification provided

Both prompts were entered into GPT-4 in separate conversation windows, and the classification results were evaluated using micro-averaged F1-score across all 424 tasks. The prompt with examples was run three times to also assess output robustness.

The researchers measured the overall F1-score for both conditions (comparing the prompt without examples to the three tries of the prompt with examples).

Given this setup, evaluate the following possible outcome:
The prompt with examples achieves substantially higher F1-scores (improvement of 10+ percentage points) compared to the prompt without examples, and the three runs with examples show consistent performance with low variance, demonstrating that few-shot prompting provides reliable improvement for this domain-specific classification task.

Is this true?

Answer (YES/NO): NO